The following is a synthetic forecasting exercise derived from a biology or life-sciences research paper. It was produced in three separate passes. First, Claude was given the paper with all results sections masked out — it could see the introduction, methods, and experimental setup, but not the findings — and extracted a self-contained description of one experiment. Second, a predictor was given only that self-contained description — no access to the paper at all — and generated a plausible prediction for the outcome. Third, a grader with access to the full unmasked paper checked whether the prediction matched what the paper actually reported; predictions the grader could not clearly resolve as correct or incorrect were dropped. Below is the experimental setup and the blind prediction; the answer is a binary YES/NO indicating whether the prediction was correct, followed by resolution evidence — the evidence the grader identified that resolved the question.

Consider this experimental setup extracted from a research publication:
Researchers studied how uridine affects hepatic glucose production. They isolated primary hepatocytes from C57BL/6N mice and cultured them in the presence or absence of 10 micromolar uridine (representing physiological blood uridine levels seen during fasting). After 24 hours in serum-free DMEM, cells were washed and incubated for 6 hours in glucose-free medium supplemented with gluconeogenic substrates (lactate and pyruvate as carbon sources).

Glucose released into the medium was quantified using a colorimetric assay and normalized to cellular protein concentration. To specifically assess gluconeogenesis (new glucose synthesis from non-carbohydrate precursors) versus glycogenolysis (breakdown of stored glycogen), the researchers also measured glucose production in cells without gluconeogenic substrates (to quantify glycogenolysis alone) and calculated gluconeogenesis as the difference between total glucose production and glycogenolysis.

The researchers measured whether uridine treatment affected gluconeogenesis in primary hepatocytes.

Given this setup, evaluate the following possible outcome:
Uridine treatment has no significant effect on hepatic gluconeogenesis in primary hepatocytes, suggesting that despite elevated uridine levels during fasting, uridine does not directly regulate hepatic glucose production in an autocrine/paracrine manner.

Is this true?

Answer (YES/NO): NO